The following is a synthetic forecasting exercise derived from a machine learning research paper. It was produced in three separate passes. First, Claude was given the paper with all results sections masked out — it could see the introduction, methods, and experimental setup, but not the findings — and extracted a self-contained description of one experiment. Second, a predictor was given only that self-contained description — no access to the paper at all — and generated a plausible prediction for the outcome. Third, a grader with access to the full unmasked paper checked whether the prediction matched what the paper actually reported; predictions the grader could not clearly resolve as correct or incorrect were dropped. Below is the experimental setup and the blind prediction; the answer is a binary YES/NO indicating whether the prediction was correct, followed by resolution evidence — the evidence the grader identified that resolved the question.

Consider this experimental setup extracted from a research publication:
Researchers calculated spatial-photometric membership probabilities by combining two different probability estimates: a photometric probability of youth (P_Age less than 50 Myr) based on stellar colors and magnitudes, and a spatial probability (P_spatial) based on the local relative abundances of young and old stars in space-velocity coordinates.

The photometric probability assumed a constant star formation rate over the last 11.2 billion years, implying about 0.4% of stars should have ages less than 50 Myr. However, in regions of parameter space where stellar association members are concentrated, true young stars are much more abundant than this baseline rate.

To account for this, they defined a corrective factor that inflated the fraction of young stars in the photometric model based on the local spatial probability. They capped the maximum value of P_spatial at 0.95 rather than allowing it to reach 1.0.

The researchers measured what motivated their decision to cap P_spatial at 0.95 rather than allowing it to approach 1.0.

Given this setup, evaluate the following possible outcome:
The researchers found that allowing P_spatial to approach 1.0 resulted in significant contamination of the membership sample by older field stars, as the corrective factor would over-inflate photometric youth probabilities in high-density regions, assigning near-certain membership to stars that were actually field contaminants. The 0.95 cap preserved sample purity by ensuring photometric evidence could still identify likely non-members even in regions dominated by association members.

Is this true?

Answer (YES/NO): NO